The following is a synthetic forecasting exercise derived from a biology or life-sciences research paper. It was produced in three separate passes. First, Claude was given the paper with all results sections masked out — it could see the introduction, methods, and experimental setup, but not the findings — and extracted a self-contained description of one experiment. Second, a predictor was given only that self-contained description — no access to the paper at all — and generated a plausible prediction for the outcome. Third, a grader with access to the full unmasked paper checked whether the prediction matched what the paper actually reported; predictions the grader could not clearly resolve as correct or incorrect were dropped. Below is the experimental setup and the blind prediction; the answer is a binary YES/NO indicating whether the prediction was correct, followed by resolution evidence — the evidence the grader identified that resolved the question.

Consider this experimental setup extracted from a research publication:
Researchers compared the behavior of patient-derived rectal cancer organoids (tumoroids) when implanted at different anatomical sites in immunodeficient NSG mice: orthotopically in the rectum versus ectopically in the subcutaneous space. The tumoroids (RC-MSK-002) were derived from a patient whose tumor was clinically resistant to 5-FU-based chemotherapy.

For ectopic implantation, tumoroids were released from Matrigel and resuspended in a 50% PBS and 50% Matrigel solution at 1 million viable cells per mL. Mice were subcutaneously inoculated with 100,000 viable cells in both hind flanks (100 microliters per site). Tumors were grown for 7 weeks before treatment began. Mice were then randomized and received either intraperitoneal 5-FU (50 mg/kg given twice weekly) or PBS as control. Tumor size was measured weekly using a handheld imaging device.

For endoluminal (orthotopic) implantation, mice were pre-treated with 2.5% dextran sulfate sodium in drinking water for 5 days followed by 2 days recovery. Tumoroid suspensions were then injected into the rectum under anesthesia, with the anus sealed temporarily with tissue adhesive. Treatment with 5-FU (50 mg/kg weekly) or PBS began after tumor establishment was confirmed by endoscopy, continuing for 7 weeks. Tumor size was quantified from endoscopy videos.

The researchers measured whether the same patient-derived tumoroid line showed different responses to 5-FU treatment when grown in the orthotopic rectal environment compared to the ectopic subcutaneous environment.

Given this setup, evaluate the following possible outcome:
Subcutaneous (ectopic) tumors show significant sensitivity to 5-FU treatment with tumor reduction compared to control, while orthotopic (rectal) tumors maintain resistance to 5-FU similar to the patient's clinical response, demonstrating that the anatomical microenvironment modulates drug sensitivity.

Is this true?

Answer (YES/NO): NO